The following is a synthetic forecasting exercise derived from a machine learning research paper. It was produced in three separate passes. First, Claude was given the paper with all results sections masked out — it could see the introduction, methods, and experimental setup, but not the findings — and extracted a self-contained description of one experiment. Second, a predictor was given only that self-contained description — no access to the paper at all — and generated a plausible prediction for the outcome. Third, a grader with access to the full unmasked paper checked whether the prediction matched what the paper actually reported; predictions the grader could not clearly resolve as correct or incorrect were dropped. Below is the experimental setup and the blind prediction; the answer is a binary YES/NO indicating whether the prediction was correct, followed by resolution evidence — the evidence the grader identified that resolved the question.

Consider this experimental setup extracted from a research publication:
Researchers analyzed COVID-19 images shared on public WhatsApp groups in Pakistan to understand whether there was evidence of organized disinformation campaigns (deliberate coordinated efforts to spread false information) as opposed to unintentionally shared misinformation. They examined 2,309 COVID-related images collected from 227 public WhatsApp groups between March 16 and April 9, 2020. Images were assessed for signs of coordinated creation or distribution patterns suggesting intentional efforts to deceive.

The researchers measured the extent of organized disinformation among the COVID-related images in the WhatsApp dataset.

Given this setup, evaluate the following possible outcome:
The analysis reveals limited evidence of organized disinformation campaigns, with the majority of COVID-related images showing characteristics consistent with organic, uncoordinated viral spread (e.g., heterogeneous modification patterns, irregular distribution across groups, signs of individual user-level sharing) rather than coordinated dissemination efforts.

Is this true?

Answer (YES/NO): YES